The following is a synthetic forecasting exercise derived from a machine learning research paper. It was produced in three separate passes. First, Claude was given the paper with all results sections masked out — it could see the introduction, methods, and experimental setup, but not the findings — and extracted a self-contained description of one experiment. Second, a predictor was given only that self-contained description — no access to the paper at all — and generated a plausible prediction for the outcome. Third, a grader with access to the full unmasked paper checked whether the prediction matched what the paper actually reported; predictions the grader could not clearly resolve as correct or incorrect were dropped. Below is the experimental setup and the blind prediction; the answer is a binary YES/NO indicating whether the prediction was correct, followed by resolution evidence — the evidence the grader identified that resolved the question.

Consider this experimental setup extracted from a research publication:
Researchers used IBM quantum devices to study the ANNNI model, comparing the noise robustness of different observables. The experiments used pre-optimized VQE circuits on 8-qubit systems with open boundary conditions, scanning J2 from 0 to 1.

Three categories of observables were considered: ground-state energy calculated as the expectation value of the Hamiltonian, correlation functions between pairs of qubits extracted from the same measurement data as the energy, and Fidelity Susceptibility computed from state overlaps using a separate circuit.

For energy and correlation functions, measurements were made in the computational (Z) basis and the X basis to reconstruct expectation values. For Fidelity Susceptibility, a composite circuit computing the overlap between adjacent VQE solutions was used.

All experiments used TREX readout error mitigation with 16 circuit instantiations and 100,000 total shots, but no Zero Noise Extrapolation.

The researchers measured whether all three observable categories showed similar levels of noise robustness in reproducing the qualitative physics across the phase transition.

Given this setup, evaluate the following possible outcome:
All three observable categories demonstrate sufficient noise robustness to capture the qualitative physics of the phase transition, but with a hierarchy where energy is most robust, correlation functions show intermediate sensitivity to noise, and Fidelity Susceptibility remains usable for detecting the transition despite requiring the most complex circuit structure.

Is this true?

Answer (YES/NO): NO